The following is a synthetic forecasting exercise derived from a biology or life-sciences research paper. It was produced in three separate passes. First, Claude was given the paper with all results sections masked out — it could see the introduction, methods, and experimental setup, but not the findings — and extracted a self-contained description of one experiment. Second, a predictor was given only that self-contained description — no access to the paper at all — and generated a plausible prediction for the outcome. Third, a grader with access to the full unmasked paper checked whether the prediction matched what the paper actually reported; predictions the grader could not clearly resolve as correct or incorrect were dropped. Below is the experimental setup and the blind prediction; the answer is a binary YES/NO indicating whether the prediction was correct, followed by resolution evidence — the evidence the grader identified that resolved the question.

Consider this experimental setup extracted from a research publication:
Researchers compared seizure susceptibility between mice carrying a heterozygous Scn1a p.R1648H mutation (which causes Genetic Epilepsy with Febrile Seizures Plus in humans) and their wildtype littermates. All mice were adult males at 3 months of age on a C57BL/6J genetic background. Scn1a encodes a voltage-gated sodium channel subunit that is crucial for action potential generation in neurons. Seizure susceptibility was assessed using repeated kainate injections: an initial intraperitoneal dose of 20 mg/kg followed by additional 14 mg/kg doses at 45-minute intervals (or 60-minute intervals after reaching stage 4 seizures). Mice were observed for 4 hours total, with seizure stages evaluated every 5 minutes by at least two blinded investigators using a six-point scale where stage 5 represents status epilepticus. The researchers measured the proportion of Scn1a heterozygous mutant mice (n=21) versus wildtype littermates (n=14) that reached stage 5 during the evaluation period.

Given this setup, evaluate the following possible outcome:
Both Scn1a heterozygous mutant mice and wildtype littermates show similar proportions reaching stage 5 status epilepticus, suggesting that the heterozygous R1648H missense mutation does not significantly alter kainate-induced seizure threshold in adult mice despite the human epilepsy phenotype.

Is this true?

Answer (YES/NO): YES